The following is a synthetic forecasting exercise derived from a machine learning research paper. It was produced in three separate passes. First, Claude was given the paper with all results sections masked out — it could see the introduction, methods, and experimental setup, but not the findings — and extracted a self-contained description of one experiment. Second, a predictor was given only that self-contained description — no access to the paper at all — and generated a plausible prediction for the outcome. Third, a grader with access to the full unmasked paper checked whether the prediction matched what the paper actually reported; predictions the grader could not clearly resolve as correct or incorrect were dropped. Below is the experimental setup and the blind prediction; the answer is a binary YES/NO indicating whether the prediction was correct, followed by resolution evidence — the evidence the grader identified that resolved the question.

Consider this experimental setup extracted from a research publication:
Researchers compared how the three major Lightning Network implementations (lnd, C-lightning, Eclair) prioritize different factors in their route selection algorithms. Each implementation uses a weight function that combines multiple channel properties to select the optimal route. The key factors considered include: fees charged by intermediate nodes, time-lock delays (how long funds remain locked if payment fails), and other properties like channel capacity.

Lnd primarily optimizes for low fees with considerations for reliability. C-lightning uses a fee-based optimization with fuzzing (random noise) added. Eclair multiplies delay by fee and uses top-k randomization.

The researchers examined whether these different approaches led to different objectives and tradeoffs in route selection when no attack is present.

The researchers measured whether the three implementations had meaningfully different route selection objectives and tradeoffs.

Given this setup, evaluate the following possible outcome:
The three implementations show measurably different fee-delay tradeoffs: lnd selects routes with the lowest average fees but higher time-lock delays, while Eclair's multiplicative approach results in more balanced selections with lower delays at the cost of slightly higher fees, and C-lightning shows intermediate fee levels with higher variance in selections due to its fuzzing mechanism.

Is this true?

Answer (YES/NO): NO